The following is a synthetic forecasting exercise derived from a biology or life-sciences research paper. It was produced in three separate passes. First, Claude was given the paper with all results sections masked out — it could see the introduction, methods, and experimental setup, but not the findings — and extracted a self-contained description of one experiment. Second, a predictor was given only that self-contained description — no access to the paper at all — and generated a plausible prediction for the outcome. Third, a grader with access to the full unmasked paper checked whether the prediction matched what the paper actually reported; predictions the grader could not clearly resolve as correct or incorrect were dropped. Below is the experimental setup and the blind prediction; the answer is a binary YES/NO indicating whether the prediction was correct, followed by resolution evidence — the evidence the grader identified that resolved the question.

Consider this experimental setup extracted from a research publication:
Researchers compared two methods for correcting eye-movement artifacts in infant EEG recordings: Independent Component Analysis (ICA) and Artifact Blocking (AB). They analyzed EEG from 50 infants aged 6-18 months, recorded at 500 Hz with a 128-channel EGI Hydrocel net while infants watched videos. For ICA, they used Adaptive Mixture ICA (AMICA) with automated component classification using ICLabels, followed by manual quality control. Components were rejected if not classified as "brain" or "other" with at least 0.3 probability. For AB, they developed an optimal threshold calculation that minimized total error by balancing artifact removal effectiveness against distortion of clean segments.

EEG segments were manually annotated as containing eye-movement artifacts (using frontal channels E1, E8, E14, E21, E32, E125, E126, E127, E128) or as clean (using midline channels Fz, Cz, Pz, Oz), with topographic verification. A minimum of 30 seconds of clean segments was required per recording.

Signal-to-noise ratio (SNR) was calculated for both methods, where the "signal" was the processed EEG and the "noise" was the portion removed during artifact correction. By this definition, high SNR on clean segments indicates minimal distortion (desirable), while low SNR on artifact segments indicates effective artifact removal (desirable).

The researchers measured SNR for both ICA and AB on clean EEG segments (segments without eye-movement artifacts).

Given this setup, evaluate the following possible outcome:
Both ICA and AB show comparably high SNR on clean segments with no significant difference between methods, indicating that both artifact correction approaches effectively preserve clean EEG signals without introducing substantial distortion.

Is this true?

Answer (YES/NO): NO